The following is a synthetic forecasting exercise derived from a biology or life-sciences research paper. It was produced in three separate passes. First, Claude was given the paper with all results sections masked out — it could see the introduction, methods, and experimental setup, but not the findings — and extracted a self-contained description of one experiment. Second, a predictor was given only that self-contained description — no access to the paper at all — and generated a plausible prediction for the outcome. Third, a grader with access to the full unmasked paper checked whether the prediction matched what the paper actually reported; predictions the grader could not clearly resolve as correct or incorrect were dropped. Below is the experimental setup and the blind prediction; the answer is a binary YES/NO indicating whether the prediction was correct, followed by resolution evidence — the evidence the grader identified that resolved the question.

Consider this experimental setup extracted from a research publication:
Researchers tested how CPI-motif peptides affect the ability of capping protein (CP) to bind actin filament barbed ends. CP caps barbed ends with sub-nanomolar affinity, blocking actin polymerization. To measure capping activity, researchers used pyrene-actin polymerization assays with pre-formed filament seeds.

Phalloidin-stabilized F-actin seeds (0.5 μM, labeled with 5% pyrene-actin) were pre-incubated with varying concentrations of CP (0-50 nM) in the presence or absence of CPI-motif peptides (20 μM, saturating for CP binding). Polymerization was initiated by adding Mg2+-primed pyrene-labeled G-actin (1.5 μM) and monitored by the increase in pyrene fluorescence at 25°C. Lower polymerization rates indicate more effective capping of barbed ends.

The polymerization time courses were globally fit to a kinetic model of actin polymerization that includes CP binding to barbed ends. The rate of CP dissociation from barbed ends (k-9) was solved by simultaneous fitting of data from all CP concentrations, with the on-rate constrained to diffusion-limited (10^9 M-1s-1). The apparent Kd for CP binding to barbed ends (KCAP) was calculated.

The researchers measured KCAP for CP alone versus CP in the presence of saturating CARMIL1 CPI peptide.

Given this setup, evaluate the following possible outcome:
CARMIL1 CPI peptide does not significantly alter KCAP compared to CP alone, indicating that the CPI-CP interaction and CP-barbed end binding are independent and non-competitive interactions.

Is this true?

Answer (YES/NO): NO